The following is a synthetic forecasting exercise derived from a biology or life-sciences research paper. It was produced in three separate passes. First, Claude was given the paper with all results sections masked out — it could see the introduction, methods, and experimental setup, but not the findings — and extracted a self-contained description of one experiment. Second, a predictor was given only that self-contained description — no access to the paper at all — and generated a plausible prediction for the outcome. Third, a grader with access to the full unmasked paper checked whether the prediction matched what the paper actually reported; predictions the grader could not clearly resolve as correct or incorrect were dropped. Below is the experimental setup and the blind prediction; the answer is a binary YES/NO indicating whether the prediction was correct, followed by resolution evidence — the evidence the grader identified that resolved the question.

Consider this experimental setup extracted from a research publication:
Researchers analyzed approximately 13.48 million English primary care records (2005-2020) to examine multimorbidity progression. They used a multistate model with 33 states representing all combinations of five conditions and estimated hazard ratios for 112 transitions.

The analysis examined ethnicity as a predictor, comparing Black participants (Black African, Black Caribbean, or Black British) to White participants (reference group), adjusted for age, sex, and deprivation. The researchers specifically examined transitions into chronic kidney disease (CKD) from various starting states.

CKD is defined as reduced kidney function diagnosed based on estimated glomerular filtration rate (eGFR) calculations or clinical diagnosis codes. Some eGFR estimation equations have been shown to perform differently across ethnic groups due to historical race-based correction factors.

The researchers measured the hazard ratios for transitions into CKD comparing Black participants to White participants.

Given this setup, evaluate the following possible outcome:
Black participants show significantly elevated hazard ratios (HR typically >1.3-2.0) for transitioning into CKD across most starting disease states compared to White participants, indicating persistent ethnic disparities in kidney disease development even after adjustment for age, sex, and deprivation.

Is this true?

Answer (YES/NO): NO